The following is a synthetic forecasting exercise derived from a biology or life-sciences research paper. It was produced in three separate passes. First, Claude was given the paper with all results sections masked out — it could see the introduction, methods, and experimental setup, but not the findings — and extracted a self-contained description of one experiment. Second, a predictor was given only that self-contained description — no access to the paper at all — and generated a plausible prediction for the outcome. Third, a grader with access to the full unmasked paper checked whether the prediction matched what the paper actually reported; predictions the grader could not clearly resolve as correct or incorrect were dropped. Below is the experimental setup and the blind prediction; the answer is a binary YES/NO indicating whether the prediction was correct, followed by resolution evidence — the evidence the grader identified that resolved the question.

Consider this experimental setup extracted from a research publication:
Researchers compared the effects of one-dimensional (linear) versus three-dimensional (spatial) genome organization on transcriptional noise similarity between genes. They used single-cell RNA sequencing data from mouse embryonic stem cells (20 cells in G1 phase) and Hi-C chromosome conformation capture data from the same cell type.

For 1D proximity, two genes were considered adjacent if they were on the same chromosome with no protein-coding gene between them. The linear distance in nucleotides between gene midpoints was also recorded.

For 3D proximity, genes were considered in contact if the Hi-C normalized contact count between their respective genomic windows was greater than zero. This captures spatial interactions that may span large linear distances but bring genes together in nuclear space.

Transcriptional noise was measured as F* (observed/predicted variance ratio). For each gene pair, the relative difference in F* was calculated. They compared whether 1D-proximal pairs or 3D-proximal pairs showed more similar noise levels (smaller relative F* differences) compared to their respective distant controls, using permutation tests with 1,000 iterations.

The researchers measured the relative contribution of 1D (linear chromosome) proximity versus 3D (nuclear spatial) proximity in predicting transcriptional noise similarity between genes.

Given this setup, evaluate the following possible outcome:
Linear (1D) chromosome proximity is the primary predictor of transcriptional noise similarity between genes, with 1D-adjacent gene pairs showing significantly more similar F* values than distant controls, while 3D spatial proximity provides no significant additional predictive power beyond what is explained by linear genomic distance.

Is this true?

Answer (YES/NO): NO